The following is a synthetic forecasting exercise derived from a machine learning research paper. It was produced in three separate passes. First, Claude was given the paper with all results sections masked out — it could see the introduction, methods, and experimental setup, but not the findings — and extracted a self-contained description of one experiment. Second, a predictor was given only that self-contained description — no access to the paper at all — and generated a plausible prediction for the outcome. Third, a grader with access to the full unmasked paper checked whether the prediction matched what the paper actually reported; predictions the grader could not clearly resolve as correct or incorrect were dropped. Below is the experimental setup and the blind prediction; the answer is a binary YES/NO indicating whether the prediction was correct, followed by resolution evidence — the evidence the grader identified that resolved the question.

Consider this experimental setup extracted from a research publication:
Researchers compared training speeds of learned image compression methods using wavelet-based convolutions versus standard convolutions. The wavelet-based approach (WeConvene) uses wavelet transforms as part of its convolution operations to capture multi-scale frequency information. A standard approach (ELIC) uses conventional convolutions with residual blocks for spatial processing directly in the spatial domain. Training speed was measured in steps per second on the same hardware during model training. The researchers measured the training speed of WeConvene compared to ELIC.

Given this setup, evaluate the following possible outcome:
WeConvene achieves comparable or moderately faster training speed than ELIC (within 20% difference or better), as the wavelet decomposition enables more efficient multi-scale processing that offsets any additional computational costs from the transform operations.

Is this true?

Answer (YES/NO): NO